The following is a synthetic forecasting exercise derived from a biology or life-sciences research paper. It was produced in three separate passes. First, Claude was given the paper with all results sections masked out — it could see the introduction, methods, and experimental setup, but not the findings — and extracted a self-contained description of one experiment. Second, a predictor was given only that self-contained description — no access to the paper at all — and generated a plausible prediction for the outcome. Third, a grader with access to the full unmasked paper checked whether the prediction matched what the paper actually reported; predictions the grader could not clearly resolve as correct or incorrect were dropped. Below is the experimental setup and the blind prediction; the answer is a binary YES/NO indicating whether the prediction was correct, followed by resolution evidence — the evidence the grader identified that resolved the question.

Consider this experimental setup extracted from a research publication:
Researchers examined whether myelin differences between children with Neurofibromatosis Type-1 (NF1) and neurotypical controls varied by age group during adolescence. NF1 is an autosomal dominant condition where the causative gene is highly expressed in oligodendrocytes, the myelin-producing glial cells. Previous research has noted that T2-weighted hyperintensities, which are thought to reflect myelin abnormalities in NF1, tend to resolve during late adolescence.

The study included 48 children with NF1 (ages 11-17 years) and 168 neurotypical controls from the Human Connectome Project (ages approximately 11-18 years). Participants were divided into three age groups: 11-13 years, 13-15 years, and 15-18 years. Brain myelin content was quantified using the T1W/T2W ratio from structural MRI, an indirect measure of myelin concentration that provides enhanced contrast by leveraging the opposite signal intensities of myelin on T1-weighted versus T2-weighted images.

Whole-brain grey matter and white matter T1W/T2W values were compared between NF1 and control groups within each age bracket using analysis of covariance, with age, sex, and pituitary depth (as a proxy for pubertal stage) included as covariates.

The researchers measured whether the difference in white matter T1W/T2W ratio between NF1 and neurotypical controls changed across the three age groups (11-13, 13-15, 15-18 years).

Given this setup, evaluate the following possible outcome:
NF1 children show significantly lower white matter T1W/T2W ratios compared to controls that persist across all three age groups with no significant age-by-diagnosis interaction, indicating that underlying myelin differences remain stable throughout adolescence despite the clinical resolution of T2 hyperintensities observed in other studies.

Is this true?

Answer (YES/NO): YES